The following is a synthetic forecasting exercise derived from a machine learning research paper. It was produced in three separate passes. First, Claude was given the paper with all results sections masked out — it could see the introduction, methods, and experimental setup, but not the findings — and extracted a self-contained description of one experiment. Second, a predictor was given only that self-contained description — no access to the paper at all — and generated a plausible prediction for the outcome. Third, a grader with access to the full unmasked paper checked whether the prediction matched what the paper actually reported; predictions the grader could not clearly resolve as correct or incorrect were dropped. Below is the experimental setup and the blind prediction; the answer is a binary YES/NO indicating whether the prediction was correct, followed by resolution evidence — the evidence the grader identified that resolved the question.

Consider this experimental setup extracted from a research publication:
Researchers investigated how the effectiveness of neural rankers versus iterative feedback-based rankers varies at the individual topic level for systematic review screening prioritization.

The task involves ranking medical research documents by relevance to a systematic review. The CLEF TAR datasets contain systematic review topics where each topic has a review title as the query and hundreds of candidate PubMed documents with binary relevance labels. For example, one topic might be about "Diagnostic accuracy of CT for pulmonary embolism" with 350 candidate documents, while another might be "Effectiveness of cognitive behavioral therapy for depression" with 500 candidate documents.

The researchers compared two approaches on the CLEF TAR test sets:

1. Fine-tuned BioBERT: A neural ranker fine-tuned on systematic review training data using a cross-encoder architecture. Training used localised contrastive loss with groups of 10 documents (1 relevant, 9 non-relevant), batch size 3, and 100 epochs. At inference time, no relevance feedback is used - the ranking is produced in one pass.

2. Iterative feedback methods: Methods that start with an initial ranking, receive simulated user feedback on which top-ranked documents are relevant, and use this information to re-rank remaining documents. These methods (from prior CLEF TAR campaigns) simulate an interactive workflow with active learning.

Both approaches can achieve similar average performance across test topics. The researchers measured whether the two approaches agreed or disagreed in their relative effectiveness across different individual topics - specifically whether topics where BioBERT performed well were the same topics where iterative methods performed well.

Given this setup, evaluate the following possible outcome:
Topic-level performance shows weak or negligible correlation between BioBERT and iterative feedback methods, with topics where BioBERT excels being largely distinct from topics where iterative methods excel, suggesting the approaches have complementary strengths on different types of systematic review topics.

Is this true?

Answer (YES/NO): YES